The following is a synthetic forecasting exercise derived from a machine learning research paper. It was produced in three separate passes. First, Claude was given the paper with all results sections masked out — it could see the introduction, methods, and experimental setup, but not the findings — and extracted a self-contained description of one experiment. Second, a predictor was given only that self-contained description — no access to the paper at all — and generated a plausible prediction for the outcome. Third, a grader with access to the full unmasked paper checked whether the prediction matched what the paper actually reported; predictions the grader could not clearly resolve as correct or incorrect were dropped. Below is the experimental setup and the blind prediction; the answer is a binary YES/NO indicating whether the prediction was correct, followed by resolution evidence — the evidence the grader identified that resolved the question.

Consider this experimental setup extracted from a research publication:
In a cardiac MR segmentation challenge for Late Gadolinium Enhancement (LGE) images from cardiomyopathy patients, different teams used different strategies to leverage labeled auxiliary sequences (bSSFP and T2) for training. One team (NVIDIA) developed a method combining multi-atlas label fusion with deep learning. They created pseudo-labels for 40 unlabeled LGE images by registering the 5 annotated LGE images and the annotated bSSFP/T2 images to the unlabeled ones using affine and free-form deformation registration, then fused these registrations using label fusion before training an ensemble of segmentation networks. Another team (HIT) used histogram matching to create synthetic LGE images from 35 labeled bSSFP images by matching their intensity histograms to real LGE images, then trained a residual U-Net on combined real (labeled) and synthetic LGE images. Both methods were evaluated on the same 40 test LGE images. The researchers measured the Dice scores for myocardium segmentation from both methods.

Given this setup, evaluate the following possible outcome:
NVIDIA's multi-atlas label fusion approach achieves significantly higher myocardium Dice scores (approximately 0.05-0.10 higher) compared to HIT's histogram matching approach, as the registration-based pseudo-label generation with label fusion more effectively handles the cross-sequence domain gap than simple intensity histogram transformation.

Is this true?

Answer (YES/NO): NO